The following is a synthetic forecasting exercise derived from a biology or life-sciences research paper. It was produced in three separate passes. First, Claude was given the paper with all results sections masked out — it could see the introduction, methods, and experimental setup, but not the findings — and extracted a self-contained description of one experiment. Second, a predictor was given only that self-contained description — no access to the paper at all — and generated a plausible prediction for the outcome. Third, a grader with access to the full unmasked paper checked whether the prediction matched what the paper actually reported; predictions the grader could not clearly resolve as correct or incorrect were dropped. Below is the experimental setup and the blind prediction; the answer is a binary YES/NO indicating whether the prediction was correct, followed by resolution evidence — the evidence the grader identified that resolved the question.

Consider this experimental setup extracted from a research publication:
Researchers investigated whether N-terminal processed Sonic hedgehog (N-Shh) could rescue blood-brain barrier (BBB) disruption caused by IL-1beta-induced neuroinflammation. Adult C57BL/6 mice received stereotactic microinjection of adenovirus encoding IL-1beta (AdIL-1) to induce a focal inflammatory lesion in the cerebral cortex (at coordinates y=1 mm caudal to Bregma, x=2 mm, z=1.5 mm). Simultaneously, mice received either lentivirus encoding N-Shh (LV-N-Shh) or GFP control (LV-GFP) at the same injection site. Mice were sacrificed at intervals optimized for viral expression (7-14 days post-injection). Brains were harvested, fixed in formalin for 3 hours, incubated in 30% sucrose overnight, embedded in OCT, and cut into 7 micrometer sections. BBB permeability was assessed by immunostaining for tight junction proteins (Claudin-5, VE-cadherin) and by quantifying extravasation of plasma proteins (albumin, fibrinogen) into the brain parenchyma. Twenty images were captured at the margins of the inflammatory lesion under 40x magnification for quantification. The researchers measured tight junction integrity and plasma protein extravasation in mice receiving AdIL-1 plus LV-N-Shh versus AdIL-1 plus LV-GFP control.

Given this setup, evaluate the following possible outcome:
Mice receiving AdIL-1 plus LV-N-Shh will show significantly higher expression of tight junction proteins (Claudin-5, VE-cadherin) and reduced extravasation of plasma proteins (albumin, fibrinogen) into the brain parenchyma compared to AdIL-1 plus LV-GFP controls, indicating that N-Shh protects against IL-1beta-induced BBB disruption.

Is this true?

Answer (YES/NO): NO